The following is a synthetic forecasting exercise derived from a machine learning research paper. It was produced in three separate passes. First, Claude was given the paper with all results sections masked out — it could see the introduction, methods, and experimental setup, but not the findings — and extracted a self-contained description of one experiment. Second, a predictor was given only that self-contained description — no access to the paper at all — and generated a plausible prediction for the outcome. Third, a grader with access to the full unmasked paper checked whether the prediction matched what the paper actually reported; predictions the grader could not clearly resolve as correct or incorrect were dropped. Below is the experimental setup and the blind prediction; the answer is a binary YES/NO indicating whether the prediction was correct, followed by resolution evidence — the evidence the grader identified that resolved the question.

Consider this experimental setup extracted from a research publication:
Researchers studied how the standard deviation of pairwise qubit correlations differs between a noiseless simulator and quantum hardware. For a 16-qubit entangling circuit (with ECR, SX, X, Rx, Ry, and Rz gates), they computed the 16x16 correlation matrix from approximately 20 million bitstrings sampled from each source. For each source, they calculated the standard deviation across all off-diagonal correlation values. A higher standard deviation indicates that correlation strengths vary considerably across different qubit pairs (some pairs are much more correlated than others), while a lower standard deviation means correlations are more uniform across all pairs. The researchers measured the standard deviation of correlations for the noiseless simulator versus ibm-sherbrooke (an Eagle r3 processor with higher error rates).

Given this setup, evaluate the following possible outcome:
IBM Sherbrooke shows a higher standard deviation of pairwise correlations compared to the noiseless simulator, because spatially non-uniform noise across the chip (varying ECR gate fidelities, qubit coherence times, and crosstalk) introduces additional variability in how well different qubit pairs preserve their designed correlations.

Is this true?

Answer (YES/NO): NO